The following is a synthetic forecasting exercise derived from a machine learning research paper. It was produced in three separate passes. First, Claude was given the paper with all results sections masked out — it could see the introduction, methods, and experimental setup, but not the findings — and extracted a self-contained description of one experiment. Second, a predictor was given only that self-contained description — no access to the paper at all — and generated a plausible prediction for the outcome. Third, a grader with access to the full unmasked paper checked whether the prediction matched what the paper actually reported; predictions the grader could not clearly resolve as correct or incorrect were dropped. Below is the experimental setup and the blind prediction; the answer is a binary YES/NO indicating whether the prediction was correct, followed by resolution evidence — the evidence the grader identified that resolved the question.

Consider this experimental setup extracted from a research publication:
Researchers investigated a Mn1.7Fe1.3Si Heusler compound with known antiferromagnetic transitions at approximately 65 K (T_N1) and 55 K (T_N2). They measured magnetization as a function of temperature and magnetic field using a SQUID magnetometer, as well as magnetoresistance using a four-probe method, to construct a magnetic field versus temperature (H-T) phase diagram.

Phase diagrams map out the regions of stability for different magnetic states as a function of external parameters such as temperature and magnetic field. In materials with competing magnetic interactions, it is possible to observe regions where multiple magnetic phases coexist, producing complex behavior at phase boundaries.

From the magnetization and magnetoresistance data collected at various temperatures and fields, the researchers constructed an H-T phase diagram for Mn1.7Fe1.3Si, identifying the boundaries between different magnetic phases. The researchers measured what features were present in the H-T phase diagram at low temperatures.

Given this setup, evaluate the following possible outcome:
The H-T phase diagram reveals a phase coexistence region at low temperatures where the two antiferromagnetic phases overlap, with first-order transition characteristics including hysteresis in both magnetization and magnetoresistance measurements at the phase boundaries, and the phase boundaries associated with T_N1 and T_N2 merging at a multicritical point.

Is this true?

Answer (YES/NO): NO